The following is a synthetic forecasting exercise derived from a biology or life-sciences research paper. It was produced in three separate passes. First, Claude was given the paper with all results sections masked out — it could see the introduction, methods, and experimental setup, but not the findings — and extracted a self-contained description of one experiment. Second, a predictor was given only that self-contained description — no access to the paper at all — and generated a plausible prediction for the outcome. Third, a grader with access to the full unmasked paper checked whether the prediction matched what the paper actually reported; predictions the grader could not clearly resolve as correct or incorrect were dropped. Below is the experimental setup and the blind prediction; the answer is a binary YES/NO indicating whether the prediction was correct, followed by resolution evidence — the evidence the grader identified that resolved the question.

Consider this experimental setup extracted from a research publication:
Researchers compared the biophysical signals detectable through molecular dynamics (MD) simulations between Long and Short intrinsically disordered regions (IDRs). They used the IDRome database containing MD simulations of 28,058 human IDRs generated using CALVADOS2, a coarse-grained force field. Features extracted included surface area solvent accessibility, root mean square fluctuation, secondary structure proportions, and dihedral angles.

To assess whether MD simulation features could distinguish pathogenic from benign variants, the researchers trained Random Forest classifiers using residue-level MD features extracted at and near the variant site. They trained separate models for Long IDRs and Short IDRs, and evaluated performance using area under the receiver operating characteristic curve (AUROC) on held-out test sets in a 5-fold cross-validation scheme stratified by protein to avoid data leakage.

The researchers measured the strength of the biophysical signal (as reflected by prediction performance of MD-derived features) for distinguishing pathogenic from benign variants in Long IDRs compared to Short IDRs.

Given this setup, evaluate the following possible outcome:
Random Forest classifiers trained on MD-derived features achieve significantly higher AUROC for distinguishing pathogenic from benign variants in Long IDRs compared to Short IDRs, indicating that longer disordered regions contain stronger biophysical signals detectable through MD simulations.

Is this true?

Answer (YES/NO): YES